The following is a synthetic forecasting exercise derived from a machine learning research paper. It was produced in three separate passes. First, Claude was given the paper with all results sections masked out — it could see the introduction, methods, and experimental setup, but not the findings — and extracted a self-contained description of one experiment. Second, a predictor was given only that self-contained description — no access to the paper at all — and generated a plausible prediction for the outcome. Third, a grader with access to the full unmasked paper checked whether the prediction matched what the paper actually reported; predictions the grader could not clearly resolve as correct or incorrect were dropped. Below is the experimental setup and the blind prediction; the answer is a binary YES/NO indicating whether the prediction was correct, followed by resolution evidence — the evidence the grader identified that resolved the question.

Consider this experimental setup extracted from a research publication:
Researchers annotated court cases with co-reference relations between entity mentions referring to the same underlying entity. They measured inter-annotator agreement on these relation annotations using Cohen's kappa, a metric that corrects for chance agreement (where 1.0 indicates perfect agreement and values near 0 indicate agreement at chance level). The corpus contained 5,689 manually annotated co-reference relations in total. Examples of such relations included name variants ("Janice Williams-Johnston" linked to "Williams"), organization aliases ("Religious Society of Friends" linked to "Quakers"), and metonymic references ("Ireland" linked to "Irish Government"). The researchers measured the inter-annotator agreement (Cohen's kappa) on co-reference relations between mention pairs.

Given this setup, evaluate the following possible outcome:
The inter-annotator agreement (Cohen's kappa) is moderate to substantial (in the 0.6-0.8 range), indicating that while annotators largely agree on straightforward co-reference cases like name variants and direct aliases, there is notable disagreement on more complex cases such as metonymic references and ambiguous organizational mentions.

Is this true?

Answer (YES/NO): NO